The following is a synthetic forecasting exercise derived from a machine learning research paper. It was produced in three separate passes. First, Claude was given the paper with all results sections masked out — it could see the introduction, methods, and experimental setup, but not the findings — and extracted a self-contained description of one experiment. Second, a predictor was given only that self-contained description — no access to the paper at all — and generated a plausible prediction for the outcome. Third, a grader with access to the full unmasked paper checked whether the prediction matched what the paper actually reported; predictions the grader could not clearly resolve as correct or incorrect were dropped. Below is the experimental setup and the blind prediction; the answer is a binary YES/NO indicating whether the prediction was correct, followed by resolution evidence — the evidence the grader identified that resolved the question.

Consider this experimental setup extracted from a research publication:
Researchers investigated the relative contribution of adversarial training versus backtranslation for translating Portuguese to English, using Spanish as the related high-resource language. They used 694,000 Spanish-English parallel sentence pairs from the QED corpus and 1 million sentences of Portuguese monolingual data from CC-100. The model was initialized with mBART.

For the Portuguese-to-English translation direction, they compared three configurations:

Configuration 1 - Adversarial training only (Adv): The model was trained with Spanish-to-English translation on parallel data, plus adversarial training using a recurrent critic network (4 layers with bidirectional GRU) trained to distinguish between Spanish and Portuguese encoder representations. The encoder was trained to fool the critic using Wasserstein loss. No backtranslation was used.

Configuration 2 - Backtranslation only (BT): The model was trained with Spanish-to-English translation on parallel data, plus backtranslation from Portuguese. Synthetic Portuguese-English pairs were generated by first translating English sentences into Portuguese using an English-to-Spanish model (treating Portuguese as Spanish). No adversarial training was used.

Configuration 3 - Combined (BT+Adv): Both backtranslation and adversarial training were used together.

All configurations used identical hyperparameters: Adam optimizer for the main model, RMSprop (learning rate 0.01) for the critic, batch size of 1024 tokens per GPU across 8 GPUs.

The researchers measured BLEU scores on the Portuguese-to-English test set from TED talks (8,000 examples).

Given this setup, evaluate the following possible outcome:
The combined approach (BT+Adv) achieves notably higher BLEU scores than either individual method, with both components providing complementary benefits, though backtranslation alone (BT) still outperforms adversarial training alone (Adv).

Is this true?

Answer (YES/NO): YES